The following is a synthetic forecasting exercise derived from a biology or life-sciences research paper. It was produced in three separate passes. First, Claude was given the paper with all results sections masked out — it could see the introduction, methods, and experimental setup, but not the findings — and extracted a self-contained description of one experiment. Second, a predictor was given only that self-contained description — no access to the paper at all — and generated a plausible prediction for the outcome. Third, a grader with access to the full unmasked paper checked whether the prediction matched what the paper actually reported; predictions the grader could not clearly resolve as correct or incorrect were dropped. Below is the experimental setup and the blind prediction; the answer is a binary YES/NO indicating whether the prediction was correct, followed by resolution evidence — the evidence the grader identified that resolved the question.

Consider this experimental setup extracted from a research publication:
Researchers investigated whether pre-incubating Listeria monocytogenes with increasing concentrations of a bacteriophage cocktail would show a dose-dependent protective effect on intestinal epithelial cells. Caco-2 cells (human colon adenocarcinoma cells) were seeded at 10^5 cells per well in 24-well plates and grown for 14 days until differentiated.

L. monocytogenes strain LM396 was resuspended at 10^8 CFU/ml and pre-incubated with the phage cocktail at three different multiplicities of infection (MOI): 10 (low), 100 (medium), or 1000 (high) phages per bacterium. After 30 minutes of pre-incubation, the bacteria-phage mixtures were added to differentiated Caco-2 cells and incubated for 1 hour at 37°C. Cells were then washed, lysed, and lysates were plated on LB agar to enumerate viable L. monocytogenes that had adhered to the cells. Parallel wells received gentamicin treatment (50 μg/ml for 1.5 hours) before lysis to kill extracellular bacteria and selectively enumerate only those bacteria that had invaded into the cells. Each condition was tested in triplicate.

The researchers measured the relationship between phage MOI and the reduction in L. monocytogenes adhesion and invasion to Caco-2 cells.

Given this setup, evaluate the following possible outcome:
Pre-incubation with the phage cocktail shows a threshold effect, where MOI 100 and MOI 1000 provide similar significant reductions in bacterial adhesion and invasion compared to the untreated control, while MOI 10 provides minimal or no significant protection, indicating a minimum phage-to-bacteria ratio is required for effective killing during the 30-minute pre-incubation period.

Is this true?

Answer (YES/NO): NO